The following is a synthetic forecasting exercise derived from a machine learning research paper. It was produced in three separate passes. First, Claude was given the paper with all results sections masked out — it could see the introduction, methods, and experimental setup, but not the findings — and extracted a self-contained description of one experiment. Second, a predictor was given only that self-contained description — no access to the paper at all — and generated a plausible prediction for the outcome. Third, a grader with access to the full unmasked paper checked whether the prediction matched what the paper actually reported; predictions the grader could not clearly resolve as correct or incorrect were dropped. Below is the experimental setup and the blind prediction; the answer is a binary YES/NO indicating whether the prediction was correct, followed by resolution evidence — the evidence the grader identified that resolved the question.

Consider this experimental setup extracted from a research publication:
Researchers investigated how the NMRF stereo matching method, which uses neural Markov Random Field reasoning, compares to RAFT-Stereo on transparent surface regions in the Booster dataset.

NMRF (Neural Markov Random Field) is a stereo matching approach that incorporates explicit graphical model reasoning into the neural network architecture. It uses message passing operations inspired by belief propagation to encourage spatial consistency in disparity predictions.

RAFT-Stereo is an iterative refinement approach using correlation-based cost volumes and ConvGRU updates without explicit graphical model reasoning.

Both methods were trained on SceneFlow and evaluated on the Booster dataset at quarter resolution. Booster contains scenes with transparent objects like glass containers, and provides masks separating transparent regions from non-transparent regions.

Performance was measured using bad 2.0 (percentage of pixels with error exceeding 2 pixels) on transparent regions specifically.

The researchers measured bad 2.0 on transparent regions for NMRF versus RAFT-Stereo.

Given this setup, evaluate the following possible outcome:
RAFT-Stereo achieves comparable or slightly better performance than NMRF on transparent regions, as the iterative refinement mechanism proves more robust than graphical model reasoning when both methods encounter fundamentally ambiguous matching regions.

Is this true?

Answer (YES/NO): YES